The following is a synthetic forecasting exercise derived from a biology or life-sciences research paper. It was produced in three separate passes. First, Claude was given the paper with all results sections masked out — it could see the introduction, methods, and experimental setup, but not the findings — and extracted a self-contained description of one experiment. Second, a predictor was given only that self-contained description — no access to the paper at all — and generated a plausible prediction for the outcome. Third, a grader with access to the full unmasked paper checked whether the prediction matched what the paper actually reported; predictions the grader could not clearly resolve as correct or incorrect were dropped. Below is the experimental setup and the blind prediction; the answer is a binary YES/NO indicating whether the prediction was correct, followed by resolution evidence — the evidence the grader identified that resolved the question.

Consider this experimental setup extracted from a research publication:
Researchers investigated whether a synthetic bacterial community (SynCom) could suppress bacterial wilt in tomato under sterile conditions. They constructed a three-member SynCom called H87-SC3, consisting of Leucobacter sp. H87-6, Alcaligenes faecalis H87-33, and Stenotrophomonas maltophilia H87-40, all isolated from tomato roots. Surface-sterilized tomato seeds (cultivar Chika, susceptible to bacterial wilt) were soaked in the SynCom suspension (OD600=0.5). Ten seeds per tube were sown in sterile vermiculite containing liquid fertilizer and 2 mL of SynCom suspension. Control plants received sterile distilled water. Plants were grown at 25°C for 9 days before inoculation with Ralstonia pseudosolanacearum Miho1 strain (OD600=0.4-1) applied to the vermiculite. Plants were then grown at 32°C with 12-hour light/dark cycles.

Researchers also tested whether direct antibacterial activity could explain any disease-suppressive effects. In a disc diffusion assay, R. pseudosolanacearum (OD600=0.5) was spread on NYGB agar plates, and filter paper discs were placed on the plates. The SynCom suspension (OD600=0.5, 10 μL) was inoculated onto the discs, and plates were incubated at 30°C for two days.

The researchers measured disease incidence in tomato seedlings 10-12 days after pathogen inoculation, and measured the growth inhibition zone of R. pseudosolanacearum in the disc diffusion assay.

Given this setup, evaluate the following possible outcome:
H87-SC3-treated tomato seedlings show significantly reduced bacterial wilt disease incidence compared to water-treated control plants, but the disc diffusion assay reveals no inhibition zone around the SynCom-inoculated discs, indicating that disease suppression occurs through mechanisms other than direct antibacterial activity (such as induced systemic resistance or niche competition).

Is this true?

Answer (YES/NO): NO